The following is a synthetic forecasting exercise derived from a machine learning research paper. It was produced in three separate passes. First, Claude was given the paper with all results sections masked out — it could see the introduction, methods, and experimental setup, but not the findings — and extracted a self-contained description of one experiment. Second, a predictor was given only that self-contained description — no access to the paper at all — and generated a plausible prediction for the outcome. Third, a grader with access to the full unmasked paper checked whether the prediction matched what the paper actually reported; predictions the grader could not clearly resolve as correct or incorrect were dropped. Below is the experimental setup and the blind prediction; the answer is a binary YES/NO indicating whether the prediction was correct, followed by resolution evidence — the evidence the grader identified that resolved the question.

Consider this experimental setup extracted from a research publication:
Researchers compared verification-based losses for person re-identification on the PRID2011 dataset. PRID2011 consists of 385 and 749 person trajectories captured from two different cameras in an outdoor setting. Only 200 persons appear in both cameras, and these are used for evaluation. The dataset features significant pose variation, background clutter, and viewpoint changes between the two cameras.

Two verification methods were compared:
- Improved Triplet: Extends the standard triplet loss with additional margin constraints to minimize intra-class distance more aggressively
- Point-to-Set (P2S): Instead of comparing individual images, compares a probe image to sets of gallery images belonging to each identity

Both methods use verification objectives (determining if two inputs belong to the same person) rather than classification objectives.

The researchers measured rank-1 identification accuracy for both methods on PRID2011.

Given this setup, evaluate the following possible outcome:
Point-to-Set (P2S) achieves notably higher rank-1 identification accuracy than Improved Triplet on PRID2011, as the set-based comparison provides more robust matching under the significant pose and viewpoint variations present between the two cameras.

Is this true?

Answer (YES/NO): YES